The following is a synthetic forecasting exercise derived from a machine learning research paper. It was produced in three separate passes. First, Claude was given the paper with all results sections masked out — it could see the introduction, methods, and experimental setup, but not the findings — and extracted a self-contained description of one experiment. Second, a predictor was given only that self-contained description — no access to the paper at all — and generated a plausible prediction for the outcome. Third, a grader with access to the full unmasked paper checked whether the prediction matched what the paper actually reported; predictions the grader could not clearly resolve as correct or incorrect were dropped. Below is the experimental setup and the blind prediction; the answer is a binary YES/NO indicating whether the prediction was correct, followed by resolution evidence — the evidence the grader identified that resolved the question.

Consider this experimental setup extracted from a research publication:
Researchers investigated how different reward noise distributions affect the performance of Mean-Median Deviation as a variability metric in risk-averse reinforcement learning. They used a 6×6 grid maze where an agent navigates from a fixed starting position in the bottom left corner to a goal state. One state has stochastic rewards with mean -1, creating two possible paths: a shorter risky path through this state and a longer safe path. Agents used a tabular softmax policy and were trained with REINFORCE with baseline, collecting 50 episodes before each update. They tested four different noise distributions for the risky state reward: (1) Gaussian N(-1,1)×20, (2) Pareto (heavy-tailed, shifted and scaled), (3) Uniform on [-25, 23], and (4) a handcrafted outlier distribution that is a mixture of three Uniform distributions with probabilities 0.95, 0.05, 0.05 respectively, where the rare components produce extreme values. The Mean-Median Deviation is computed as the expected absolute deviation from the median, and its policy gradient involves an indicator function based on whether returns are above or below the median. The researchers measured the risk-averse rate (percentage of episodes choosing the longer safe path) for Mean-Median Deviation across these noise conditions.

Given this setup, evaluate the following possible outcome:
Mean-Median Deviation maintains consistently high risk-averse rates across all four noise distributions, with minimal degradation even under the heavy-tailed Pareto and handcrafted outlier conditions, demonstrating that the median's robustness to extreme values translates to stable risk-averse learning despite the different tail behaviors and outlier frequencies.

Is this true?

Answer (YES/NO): NO